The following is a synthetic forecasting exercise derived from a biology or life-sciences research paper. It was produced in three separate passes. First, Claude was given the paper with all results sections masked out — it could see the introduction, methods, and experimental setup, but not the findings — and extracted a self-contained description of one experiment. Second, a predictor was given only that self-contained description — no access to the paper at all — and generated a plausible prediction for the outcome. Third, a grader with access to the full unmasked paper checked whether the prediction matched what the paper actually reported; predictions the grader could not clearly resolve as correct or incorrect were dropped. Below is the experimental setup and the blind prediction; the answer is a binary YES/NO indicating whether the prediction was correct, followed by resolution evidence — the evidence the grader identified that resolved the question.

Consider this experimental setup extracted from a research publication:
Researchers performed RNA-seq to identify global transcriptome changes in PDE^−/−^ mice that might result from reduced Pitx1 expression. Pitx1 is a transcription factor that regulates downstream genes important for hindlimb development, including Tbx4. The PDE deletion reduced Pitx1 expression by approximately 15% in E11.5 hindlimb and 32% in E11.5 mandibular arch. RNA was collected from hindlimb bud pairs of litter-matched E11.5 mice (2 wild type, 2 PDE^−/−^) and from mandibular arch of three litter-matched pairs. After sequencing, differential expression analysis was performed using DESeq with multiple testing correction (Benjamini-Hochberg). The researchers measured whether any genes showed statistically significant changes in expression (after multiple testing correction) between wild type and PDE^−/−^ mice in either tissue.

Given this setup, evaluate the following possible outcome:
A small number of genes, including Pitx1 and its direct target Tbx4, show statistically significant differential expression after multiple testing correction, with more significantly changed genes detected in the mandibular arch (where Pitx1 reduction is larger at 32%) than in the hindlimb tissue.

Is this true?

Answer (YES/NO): NO